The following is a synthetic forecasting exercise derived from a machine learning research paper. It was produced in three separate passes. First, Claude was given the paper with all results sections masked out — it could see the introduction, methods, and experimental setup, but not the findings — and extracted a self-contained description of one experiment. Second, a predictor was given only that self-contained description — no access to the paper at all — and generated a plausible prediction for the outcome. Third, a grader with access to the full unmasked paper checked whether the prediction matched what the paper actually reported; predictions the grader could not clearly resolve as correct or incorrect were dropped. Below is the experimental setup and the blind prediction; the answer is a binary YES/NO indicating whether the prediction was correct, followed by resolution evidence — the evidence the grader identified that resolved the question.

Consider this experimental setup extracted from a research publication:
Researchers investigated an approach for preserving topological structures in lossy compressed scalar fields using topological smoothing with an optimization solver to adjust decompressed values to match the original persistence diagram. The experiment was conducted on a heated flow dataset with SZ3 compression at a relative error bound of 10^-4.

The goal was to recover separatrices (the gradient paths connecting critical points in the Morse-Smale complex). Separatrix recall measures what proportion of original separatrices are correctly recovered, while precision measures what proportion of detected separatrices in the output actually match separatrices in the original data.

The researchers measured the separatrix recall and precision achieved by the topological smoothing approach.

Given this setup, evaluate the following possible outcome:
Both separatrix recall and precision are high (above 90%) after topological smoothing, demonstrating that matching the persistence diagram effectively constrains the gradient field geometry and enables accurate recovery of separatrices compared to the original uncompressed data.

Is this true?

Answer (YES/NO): NO